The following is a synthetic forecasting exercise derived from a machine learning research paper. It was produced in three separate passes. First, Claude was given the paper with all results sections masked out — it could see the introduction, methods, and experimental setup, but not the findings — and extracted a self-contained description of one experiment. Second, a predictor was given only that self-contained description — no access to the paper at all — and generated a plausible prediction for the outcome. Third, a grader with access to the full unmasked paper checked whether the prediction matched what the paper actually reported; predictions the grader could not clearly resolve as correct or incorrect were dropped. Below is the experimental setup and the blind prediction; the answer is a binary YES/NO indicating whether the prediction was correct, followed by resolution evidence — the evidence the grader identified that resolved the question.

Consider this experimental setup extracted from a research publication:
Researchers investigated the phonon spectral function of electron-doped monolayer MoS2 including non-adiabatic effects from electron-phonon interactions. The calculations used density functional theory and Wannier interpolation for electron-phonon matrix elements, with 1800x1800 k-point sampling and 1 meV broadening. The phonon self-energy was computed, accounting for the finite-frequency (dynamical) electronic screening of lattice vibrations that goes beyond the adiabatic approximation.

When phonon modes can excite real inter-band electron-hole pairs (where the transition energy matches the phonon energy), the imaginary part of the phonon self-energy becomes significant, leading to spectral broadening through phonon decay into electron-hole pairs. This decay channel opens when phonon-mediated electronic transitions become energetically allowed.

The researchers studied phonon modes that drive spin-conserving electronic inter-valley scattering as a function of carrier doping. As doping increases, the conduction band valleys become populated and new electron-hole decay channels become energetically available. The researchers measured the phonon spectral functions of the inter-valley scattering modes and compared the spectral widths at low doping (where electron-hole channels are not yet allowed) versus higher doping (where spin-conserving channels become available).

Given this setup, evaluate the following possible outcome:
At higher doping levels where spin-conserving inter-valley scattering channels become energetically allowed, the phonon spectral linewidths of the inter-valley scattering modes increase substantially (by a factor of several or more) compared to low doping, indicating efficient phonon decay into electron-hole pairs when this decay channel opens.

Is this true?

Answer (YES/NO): YES